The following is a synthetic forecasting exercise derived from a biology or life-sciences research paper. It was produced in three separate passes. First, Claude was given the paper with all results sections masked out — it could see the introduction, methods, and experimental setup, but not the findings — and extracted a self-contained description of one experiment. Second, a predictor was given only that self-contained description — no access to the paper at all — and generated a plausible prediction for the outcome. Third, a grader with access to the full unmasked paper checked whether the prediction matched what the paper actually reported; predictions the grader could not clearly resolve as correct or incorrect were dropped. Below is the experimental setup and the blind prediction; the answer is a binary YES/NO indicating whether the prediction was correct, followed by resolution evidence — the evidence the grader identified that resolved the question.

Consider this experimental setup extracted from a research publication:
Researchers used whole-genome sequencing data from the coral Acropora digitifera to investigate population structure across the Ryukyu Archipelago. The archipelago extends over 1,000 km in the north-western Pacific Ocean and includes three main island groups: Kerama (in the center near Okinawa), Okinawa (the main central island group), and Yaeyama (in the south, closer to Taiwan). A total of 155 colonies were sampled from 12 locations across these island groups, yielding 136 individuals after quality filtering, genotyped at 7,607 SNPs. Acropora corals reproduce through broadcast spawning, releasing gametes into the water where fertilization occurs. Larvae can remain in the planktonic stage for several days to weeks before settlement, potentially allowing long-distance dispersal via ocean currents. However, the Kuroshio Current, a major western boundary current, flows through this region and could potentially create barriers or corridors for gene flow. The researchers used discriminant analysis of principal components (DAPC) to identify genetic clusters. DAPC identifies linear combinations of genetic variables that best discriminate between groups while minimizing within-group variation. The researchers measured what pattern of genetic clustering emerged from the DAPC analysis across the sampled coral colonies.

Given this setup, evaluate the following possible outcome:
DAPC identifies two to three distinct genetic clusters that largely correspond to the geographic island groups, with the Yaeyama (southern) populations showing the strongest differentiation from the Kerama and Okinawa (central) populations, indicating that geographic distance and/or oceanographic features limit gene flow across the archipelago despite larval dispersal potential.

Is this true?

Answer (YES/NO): NO